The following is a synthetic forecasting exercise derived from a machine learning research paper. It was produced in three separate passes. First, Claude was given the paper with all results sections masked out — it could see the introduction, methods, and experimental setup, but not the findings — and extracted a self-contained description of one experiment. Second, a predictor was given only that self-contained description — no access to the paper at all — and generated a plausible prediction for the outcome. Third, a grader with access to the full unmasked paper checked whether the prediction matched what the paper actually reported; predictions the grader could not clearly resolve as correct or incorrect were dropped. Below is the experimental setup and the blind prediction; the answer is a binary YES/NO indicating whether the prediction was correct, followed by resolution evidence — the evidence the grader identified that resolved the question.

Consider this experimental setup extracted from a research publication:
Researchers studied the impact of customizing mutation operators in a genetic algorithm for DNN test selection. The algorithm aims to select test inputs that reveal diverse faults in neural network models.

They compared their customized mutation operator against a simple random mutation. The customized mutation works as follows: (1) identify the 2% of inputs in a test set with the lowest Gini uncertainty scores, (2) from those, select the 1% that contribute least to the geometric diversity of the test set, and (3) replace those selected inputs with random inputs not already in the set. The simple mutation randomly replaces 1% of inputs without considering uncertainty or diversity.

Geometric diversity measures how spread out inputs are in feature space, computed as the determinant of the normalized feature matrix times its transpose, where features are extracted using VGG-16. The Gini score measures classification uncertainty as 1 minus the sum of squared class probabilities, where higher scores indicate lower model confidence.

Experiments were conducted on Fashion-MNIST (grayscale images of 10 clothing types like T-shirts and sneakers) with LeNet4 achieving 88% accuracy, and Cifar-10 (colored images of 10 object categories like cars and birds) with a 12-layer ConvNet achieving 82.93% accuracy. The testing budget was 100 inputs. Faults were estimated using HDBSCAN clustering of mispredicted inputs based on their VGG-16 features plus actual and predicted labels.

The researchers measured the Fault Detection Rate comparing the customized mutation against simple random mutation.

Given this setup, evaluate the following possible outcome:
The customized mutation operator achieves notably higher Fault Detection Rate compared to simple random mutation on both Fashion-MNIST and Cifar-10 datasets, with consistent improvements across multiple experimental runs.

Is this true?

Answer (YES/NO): YES